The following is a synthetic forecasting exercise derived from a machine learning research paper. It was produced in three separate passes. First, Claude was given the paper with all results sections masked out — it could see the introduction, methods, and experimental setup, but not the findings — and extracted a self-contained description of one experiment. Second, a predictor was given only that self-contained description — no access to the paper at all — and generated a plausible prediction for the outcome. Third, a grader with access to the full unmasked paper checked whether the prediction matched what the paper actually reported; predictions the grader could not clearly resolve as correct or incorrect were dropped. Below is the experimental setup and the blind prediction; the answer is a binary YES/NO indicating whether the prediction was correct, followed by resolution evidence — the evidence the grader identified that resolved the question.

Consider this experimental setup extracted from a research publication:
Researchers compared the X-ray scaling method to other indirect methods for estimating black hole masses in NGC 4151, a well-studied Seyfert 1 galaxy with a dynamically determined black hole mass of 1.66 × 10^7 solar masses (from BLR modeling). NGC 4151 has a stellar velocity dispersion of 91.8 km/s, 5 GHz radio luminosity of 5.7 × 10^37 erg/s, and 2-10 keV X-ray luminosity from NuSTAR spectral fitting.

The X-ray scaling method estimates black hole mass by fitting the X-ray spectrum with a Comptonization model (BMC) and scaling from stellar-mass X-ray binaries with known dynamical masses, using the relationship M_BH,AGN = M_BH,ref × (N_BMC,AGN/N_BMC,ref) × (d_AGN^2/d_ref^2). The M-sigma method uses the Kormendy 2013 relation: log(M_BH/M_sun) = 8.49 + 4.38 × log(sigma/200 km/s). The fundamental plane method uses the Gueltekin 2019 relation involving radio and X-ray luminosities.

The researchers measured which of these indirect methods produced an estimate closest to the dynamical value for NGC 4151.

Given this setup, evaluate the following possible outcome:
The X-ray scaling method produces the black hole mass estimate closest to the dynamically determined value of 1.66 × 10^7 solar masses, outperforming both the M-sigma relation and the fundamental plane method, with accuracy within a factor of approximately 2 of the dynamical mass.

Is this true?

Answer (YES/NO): YES